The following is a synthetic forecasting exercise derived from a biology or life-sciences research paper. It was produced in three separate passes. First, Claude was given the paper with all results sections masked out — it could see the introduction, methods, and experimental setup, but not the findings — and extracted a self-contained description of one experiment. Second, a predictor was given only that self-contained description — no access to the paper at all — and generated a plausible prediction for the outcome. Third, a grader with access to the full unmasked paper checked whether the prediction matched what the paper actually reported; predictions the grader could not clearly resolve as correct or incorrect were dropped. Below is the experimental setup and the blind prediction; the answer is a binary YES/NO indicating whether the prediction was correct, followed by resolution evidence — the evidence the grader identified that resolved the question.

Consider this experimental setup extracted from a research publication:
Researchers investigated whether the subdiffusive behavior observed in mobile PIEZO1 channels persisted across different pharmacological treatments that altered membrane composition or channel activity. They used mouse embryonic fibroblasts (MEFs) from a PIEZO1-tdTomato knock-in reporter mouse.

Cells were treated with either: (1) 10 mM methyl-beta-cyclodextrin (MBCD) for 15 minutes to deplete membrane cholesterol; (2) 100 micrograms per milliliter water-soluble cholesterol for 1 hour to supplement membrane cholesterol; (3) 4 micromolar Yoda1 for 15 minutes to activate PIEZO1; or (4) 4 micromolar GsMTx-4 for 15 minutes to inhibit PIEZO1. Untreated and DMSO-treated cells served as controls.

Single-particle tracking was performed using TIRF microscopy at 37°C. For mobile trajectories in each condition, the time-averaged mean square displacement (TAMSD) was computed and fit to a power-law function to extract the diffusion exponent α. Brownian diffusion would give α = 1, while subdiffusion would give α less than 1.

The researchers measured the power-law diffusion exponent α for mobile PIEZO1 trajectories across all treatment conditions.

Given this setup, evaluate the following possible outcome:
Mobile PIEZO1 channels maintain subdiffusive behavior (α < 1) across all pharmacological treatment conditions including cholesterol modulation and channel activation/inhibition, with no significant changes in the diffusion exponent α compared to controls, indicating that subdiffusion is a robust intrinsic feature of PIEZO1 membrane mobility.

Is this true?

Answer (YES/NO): NO